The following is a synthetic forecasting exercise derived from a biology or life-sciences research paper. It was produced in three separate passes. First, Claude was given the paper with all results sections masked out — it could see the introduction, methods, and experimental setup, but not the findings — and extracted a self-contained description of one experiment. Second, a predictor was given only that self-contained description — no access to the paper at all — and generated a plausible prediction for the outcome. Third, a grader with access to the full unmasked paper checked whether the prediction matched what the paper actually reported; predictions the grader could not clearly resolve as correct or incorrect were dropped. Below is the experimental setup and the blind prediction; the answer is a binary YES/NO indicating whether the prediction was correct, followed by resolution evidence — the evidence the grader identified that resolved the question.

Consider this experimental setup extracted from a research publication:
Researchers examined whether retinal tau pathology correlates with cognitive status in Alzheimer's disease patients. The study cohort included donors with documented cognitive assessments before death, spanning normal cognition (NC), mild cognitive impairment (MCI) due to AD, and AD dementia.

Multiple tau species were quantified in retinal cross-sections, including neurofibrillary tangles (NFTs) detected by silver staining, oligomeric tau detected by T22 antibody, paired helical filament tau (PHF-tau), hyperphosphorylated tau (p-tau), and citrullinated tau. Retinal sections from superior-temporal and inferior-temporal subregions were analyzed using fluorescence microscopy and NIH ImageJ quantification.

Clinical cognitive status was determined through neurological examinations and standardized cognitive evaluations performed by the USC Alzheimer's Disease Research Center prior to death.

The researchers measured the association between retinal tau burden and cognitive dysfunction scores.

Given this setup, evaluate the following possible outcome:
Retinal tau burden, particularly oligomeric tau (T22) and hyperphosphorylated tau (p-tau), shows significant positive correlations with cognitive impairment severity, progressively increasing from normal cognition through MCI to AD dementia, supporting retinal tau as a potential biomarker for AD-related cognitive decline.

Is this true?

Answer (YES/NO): NO